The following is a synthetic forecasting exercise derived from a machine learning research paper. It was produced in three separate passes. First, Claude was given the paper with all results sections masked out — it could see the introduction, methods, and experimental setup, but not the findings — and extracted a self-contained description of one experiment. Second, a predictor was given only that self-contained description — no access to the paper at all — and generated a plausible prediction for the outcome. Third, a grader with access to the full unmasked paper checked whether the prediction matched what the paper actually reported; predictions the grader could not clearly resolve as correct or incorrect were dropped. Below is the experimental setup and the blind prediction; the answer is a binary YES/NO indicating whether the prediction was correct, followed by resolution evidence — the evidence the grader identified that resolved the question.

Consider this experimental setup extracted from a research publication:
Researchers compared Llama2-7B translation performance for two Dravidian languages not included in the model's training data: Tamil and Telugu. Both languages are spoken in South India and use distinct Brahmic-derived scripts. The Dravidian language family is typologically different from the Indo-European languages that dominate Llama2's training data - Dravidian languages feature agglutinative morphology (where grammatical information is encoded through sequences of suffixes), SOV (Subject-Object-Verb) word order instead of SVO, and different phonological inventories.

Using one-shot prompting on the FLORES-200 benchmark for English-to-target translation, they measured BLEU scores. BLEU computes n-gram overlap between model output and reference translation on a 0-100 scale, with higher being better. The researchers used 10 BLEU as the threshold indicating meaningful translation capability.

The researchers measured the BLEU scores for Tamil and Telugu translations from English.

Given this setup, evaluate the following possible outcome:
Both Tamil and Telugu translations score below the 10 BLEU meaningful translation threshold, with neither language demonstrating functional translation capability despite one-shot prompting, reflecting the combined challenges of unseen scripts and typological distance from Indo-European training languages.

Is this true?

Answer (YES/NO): YES